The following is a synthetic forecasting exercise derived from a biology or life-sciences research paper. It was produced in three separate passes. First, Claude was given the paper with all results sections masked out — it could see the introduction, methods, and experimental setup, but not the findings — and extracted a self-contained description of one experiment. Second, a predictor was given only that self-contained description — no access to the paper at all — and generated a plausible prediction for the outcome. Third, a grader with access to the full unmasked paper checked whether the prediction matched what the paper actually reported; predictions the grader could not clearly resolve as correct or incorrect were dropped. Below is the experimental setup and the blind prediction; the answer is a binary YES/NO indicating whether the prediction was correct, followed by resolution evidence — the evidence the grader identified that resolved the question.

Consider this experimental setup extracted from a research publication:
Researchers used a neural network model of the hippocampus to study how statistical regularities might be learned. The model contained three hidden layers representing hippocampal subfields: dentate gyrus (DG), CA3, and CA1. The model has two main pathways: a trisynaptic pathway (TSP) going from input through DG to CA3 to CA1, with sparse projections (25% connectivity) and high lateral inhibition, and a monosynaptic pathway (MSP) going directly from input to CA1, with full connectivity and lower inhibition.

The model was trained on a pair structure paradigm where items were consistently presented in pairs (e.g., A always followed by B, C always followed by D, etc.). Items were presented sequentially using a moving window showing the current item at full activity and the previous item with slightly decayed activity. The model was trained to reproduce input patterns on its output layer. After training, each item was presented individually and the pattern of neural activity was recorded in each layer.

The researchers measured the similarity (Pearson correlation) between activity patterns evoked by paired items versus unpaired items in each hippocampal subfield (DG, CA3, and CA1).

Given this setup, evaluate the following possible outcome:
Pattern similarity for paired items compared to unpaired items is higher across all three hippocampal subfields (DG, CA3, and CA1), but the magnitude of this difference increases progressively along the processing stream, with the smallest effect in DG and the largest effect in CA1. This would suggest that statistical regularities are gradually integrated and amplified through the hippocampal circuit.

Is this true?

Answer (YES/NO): NO